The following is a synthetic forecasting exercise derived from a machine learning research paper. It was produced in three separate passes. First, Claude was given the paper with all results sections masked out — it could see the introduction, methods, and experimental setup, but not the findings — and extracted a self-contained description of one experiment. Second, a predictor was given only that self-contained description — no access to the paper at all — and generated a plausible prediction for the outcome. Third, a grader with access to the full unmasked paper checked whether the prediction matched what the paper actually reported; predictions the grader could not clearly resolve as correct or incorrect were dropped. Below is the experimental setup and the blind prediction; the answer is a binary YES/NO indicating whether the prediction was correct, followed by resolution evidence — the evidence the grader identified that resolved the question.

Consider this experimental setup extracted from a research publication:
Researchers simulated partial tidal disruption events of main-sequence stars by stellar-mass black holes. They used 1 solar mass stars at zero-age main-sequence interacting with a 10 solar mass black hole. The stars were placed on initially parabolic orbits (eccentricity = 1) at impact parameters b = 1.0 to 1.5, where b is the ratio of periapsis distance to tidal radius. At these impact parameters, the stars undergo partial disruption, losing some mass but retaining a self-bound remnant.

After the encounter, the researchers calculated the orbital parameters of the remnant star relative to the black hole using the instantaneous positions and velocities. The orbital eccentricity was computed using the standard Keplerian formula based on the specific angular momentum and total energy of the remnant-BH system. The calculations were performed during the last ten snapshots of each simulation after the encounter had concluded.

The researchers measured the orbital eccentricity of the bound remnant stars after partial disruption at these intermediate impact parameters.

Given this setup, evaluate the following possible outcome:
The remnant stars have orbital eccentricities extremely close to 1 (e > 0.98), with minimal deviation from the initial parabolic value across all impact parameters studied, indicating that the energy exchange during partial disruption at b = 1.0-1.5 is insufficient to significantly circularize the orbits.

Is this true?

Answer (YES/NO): NO